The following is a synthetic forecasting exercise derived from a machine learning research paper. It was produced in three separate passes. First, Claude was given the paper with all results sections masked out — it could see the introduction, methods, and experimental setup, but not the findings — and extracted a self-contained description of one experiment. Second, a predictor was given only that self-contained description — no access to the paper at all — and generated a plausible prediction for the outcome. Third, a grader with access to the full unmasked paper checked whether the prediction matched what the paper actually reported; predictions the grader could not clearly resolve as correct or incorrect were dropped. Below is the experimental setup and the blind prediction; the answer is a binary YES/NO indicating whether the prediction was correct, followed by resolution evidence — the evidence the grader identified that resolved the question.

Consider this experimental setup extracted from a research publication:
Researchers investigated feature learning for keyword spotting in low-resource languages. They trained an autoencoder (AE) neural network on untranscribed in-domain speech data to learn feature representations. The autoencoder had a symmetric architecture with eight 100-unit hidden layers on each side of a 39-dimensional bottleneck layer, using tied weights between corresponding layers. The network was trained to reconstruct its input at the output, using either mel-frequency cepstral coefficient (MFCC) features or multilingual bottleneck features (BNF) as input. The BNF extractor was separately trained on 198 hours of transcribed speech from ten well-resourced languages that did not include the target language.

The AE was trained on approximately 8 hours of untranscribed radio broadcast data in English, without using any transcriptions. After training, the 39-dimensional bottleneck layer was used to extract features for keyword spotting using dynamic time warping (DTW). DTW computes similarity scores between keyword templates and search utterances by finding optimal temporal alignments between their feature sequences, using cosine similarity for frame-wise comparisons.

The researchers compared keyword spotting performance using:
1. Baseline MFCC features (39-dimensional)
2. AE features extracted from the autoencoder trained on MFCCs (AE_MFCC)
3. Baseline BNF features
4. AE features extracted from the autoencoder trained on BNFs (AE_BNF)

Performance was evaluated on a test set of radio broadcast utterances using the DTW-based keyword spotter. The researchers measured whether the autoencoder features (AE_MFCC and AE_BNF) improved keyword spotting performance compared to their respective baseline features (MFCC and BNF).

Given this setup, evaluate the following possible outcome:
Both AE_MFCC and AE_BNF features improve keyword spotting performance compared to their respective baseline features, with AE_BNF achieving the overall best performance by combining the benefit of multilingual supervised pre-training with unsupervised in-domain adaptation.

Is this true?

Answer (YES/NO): NO